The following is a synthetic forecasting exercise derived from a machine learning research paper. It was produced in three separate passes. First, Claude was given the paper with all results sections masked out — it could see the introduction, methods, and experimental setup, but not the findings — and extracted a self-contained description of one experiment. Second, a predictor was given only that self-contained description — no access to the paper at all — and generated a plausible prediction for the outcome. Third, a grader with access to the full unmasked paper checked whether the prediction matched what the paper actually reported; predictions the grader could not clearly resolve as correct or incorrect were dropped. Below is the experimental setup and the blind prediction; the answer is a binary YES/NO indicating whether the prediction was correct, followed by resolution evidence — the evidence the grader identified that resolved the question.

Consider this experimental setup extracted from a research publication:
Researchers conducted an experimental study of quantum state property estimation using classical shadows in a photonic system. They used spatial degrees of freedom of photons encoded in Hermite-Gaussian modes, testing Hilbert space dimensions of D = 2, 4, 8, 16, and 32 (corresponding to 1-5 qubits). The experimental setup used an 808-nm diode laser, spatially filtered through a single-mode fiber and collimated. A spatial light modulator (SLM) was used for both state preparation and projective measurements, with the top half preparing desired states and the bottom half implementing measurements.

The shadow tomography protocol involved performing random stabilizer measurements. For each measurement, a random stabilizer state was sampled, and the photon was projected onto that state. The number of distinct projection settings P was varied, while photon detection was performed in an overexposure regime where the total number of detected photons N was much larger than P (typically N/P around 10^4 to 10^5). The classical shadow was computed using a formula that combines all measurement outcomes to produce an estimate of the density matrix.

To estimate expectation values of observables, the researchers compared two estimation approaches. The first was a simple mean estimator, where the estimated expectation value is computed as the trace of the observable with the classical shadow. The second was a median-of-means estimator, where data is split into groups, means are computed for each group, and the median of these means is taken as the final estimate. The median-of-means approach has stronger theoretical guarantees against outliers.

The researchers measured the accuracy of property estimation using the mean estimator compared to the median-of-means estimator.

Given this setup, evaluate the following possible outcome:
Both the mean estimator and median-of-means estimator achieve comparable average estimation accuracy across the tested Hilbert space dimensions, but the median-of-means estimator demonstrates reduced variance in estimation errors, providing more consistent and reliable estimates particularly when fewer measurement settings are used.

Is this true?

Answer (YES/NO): NO